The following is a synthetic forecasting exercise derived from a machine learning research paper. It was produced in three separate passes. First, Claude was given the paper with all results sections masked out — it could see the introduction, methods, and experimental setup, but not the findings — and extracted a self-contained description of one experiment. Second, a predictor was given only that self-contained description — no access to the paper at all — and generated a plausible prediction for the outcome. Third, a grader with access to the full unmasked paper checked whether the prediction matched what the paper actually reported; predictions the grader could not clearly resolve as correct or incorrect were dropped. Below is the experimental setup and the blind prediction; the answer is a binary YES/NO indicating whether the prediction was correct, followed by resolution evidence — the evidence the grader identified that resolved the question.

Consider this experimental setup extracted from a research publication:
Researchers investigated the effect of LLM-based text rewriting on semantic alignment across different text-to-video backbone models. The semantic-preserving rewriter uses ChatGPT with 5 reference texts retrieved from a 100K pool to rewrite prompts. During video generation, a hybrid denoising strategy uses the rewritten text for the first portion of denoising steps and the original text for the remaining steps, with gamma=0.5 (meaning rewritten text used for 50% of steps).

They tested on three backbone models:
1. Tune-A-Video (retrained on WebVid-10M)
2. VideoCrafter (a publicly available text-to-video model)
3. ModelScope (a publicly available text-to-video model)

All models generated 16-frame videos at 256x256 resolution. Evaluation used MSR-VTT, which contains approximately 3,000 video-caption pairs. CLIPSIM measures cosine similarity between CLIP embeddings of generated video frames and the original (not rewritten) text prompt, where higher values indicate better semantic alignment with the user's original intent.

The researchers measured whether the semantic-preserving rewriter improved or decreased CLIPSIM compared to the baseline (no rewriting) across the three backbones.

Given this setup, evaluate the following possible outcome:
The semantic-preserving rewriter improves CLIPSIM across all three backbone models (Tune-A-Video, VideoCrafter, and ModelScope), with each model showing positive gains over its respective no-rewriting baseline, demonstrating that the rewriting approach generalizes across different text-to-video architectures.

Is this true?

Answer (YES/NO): NO